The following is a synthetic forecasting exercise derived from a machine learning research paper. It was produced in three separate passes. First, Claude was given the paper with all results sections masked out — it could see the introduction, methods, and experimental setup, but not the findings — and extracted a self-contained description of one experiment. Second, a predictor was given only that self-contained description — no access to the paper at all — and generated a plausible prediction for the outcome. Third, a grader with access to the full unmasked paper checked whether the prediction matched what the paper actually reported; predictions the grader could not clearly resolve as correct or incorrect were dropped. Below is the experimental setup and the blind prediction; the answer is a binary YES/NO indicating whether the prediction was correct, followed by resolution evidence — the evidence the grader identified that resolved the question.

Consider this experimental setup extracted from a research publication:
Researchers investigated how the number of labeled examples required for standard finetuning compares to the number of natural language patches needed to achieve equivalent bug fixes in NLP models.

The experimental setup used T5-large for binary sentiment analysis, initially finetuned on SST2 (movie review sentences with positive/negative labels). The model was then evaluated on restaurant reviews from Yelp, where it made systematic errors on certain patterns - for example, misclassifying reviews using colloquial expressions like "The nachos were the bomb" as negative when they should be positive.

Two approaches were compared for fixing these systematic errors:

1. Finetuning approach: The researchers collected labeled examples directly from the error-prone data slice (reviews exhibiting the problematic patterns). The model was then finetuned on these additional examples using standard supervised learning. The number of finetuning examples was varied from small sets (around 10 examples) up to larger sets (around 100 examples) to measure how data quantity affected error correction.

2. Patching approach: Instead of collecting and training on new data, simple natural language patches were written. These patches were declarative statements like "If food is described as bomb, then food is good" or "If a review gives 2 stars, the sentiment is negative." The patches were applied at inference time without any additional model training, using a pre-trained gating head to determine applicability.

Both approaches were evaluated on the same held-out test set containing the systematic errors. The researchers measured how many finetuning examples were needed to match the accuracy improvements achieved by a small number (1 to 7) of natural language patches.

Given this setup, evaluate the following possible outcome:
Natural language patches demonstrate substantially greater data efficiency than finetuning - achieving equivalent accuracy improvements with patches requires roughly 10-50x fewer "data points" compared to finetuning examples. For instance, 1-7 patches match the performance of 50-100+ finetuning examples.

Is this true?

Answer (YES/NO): NO